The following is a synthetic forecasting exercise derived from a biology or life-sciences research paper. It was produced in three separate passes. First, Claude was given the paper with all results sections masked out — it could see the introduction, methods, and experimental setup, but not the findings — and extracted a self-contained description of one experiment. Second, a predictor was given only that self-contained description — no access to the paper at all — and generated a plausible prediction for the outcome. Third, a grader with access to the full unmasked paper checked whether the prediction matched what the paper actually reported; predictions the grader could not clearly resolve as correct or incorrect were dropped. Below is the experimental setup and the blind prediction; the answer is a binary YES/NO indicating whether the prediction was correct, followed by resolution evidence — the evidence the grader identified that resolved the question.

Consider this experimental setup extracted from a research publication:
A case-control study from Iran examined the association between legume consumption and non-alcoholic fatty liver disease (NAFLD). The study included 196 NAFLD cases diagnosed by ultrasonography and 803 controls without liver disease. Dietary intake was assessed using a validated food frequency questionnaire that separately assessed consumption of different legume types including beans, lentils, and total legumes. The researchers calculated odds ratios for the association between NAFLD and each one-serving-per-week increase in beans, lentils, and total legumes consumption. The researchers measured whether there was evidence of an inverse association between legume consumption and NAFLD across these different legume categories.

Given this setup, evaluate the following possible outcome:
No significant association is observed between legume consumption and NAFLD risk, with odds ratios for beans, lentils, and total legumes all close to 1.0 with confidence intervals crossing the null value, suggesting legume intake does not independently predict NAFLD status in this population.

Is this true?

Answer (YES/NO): NO